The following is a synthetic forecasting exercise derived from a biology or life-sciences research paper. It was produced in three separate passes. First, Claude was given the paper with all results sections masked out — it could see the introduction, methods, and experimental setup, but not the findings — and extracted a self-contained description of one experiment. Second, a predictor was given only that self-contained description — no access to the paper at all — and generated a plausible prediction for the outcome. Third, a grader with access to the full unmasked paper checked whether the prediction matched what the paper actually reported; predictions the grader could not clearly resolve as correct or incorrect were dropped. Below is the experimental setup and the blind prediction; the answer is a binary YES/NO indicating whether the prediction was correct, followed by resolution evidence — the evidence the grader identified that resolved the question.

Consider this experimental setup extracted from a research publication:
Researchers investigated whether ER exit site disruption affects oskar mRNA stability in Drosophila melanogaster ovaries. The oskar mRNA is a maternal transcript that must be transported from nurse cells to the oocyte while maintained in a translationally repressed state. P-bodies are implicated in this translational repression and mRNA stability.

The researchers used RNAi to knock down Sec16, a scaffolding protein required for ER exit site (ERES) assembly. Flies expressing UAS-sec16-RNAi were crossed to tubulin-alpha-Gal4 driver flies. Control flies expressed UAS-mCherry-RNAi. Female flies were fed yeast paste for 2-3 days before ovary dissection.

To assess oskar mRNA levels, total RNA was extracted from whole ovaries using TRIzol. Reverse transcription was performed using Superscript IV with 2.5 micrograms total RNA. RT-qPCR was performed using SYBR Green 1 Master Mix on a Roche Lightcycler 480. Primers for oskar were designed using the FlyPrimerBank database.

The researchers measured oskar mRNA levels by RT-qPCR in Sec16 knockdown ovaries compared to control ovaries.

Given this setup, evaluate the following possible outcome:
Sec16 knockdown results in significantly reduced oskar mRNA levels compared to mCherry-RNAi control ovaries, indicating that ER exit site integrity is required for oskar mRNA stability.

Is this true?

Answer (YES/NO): YES